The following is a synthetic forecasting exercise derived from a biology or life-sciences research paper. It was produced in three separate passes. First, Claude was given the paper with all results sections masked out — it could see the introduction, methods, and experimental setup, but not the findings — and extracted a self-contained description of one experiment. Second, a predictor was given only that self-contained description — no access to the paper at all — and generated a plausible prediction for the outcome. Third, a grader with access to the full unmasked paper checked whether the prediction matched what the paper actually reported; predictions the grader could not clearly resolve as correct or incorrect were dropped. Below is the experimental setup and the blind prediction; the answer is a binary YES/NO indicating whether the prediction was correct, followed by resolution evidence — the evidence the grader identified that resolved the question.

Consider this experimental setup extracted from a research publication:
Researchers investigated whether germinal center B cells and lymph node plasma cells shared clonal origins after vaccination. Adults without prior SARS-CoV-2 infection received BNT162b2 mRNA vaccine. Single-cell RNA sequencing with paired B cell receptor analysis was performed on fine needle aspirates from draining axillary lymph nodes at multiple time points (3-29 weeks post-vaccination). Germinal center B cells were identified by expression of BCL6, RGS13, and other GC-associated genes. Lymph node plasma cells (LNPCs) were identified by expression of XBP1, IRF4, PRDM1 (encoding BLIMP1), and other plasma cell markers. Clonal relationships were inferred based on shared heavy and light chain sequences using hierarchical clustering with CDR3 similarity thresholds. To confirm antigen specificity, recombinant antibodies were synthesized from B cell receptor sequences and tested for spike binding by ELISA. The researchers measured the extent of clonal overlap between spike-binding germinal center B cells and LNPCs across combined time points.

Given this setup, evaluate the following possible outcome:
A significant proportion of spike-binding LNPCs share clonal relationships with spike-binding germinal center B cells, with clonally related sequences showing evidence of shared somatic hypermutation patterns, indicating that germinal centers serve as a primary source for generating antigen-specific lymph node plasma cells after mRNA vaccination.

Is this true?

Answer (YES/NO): YES